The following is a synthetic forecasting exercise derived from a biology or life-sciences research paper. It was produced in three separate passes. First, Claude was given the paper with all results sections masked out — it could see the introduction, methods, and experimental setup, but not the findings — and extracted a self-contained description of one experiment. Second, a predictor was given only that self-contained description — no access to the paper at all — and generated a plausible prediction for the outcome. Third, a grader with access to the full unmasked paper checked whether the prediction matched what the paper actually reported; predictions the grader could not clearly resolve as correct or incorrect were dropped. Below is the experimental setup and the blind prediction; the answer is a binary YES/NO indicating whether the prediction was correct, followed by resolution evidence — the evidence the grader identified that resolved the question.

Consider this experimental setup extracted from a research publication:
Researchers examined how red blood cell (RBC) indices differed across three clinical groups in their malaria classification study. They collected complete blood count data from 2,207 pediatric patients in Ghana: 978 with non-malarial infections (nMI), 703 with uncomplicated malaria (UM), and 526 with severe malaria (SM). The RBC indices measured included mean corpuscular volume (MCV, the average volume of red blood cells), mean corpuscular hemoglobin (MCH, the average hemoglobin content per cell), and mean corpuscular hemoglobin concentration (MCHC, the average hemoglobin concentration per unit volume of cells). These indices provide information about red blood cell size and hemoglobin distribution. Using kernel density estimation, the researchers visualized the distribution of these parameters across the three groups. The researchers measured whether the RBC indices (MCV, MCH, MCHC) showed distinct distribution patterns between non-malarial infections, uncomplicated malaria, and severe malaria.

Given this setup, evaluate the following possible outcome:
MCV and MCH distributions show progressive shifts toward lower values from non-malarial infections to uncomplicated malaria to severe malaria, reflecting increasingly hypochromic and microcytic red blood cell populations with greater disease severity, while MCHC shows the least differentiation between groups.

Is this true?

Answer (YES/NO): NO